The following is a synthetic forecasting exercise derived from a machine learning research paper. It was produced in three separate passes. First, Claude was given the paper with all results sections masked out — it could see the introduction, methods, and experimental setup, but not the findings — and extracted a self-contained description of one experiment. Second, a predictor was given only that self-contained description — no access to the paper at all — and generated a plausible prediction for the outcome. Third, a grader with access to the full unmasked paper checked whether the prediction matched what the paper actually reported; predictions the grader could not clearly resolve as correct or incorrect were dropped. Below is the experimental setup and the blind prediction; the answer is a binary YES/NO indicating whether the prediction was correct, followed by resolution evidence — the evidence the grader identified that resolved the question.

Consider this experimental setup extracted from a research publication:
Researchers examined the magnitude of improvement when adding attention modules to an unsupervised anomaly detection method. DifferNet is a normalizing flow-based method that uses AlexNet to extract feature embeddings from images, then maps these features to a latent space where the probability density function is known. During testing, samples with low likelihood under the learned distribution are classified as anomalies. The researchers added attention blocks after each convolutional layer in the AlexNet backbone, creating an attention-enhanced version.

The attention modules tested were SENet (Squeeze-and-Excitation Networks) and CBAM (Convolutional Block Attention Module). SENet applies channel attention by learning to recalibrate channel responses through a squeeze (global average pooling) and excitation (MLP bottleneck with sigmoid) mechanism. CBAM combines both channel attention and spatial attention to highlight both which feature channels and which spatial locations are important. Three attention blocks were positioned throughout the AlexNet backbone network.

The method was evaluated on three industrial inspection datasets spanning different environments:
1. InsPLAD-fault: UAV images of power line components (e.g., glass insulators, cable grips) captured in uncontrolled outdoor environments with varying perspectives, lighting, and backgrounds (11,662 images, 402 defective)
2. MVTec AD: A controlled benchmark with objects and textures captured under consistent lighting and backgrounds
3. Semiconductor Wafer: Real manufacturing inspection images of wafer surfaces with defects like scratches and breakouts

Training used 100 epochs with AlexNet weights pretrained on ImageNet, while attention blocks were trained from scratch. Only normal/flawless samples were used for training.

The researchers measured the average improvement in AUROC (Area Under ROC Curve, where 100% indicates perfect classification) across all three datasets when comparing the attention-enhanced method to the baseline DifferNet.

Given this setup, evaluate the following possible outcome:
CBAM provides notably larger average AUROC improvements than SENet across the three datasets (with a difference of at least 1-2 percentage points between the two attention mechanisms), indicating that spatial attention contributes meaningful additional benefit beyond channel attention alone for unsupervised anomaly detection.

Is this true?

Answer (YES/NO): NO